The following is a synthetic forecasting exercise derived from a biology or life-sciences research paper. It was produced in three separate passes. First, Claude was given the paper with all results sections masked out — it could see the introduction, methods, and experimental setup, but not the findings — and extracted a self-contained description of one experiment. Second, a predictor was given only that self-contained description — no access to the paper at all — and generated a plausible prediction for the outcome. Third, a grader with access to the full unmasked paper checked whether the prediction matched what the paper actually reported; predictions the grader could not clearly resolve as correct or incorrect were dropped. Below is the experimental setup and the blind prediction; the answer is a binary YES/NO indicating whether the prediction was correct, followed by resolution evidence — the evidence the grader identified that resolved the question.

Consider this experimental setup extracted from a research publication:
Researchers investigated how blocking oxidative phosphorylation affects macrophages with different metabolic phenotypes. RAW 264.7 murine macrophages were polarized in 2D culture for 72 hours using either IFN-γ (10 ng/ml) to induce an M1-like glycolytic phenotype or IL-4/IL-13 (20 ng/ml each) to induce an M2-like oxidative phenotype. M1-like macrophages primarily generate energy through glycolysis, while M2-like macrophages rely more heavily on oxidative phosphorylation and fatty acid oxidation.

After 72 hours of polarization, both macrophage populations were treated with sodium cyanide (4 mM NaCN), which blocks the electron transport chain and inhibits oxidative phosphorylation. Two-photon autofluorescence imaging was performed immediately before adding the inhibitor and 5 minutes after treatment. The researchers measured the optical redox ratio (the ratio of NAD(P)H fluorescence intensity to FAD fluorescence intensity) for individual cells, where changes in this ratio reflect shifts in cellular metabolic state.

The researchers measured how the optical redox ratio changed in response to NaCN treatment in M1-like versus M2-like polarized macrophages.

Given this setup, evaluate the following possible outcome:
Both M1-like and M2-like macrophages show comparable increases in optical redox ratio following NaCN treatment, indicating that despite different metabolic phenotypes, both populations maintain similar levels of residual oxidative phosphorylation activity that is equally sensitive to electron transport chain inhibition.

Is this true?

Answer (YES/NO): NO